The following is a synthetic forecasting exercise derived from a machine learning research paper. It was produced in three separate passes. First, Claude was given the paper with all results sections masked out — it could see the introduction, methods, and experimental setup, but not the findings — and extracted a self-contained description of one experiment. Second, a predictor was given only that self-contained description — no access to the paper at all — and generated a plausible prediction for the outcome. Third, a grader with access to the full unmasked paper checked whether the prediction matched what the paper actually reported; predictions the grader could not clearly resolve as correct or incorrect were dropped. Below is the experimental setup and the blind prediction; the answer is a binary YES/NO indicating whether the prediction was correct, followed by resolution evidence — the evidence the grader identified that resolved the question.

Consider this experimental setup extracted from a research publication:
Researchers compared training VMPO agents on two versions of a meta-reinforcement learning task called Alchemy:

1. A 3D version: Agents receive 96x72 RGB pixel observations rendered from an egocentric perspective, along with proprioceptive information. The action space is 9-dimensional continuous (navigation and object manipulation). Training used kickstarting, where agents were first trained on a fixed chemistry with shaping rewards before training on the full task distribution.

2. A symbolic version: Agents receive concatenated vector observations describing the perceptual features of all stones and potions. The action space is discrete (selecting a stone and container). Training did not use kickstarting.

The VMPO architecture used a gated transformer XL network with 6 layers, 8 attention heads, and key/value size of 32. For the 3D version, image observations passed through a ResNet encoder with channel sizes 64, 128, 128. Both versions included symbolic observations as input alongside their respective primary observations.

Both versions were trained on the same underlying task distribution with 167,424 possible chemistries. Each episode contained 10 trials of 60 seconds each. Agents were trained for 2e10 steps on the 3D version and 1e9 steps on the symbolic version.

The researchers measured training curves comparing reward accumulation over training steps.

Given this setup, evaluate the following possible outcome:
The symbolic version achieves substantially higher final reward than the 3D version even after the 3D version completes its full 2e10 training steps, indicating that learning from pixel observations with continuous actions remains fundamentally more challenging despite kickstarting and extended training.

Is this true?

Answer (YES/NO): NO